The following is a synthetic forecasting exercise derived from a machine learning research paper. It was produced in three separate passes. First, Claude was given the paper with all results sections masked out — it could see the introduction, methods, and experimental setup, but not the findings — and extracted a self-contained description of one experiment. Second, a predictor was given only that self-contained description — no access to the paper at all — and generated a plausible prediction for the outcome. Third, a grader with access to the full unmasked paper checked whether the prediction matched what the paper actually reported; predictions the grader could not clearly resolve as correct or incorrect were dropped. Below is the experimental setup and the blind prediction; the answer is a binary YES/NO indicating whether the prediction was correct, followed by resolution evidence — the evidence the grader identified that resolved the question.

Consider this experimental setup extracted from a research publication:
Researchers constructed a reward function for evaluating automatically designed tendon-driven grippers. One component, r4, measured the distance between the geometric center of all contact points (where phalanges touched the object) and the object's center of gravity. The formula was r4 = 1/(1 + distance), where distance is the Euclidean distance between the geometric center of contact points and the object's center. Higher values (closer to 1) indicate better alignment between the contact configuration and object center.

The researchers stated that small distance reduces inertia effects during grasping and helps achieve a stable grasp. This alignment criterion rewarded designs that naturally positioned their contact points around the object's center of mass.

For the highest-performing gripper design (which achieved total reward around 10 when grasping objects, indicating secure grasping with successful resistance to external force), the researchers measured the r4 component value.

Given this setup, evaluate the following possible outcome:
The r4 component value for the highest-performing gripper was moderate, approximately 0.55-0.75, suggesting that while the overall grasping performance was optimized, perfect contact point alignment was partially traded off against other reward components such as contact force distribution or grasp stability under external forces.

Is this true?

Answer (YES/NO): NO